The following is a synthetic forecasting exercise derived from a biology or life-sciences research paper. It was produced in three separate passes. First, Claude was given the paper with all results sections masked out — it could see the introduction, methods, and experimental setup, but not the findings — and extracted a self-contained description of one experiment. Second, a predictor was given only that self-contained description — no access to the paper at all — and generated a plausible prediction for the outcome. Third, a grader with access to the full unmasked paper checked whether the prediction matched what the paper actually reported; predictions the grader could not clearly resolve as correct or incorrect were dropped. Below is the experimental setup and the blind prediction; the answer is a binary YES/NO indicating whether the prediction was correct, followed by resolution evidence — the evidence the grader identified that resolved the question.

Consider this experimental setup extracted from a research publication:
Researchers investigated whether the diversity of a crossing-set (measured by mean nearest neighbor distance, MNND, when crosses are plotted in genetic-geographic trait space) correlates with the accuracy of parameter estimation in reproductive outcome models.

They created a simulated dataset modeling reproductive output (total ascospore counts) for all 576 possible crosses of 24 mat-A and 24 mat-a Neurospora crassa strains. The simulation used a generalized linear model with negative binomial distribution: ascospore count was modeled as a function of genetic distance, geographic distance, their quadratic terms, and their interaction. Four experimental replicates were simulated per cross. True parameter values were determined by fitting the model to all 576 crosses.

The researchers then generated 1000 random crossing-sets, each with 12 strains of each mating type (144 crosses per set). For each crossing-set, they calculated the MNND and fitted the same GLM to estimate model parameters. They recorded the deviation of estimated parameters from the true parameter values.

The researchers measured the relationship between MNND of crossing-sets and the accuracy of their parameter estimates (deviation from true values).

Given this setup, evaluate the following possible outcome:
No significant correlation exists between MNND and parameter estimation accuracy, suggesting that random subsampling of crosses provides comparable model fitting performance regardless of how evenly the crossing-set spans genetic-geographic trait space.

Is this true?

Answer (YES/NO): NO